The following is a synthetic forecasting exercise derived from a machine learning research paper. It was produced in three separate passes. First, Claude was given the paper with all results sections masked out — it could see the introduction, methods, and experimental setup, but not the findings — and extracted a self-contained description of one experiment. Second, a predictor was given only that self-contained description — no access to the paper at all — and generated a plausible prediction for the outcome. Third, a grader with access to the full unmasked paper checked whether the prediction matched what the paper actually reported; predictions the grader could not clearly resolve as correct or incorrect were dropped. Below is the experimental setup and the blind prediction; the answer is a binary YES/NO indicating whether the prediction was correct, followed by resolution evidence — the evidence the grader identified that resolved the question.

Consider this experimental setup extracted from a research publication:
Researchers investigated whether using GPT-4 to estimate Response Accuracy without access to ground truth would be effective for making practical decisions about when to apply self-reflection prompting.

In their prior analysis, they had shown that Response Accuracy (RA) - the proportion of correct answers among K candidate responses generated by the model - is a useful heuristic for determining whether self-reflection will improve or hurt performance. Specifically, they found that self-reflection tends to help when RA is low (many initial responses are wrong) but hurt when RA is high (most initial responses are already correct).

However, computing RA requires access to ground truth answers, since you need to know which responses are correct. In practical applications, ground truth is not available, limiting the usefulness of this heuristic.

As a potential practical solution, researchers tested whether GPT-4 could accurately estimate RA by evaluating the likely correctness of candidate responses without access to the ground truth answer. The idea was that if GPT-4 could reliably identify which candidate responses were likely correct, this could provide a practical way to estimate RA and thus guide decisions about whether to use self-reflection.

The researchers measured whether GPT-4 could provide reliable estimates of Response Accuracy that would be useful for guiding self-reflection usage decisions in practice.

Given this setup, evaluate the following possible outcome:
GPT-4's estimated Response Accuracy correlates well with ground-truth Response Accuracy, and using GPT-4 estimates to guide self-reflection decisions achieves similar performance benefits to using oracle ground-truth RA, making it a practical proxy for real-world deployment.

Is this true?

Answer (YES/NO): NO